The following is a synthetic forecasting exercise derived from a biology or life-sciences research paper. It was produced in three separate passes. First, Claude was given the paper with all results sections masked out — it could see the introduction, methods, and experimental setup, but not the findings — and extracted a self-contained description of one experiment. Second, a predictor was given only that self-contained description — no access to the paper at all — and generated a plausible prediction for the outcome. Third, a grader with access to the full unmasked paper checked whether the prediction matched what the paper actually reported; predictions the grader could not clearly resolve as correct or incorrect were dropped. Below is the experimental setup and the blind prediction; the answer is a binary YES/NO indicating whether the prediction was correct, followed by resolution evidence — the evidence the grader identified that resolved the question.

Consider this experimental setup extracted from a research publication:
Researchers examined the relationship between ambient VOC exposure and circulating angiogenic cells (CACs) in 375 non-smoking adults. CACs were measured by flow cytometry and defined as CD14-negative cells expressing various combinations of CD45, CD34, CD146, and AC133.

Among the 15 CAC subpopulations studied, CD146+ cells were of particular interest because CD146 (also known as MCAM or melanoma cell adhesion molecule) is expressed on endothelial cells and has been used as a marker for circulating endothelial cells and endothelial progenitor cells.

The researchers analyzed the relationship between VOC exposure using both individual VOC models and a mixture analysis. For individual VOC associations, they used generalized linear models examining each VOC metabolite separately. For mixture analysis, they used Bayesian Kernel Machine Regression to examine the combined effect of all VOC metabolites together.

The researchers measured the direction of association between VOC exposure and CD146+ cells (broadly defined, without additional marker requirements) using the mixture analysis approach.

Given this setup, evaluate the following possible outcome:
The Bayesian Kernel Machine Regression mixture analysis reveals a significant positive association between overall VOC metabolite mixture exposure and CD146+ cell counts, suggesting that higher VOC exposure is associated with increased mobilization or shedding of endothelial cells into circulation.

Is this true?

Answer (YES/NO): YES